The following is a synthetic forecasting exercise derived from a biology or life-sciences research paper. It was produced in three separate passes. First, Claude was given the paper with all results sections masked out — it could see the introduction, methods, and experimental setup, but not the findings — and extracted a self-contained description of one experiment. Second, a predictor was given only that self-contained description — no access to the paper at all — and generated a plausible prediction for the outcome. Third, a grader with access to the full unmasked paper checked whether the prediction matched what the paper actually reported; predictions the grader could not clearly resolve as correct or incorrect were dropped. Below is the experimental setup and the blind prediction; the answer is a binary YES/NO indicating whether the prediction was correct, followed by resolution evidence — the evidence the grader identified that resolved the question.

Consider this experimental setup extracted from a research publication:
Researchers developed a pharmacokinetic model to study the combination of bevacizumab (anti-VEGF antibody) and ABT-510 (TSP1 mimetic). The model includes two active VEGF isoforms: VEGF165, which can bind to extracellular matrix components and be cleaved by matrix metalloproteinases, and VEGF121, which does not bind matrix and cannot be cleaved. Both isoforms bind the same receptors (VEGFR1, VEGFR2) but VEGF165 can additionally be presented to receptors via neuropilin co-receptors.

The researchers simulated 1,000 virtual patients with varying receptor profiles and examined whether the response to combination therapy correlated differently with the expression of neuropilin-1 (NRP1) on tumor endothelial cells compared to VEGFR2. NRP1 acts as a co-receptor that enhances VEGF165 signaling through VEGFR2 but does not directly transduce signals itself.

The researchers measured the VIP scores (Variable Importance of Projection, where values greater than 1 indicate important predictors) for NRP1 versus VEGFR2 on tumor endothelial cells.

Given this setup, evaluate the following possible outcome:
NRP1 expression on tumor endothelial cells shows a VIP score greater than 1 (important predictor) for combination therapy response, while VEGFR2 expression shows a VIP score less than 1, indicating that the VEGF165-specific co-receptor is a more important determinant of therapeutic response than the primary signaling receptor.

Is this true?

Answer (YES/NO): NO